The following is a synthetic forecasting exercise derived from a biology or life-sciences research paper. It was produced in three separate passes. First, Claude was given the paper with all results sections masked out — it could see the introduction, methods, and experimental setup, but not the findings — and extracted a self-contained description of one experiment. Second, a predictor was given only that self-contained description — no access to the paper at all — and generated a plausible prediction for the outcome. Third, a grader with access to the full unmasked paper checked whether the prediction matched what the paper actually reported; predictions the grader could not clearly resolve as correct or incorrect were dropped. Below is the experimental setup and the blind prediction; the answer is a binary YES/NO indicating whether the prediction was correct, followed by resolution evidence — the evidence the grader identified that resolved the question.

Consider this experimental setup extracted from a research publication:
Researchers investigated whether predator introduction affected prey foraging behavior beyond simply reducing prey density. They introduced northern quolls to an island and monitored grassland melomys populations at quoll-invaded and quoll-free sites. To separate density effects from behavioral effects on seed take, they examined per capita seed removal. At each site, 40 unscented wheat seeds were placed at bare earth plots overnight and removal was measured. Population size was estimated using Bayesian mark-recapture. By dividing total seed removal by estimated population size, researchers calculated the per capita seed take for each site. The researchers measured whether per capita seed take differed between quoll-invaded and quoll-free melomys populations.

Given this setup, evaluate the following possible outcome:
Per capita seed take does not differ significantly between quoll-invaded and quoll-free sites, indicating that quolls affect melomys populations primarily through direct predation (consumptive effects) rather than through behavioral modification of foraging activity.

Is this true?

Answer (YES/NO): NO